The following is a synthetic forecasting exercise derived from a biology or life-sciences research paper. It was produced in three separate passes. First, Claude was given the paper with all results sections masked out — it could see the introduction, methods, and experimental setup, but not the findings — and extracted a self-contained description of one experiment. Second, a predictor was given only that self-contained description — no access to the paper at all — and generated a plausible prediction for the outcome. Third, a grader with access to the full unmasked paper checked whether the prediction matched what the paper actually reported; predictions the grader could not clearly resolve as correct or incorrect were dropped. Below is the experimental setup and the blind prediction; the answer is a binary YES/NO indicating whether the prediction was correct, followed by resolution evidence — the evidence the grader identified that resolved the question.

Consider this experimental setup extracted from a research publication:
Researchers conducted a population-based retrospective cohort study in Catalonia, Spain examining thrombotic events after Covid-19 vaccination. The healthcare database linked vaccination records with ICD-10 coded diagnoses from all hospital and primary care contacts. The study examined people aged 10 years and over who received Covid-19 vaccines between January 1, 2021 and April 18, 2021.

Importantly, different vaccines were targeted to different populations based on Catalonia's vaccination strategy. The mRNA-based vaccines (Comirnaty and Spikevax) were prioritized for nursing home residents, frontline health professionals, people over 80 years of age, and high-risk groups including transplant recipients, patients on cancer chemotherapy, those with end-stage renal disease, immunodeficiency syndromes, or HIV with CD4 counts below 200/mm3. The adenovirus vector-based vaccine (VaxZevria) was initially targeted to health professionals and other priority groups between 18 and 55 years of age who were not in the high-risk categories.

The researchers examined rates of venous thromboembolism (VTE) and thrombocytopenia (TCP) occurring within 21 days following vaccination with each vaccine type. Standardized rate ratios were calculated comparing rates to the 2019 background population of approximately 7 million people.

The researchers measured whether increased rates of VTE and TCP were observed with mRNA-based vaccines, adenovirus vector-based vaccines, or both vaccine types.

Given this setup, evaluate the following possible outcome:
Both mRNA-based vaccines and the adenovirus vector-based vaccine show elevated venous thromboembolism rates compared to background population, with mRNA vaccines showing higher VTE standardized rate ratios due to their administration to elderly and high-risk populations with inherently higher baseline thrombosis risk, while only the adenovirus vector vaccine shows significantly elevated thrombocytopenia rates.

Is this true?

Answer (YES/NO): NO